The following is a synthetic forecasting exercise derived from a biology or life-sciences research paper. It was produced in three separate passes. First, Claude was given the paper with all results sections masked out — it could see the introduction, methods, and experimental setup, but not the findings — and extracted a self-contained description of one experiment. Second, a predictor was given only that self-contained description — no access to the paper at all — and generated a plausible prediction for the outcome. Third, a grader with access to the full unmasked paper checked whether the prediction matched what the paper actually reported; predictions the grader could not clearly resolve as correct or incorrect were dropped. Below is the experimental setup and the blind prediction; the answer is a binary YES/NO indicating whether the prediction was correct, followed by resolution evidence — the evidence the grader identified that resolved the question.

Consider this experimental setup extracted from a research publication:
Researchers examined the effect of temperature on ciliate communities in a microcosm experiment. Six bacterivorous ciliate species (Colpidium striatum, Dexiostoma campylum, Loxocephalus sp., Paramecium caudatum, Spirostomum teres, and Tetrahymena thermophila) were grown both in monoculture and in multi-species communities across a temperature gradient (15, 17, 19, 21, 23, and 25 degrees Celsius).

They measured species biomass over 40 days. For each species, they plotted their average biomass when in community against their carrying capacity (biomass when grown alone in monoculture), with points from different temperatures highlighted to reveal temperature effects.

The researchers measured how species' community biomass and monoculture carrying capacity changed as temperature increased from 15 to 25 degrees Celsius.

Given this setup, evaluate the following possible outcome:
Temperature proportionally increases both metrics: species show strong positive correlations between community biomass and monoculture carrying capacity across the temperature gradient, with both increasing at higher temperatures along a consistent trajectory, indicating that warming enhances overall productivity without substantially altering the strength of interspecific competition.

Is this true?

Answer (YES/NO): NO